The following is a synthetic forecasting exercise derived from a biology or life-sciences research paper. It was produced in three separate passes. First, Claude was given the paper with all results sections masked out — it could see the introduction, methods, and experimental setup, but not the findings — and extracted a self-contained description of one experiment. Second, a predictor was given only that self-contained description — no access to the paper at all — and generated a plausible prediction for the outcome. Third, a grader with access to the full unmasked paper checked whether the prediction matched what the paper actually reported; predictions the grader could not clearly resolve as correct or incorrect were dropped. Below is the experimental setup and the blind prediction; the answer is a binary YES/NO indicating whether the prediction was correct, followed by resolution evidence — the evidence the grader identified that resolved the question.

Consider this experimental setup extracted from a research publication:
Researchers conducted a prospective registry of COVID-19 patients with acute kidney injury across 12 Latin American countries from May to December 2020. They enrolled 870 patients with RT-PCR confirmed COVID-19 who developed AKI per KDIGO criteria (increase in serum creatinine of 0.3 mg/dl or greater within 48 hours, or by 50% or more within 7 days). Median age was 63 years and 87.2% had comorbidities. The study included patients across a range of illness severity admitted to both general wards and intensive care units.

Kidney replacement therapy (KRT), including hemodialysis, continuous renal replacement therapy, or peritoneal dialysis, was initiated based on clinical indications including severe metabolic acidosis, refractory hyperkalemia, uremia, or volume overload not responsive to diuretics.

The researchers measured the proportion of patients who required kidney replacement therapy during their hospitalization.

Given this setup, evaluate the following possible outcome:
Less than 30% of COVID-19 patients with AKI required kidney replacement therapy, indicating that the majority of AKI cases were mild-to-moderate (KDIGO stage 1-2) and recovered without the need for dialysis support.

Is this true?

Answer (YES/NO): NO